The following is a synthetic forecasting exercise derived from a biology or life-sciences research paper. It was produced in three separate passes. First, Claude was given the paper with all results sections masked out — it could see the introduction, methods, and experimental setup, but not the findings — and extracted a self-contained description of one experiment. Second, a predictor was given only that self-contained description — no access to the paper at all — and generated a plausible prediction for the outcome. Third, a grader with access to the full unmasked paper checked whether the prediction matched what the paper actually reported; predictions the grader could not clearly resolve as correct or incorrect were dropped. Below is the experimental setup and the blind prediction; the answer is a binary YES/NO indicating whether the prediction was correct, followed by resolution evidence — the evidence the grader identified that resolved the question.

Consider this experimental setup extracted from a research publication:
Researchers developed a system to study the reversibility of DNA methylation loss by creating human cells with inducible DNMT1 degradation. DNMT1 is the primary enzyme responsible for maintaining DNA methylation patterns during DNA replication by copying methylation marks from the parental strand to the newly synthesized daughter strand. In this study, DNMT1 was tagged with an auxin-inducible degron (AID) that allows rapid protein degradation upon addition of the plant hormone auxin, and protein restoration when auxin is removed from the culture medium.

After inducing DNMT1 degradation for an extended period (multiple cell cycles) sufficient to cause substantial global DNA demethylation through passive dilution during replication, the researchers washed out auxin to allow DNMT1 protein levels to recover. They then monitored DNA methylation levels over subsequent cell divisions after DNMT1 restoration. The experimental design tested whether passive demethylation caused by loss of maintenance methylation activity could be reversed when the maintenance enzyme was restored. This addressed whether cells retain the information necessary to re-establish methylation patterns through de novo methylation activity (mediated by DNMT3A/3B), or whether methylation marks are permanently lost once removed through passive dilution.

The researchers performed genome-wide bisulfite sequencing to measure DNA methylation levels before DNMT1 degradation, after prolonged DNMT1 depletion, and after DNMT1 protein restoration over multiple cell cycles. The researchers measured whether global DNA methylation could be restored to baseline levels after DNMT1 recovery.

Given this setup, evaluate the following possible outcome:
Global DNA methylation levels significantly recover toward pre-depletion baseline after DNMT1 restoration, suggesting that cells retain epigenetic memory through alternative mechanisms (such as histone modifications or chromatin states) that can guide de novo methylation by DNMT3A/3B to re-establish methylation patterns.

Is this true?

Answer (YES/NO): NO